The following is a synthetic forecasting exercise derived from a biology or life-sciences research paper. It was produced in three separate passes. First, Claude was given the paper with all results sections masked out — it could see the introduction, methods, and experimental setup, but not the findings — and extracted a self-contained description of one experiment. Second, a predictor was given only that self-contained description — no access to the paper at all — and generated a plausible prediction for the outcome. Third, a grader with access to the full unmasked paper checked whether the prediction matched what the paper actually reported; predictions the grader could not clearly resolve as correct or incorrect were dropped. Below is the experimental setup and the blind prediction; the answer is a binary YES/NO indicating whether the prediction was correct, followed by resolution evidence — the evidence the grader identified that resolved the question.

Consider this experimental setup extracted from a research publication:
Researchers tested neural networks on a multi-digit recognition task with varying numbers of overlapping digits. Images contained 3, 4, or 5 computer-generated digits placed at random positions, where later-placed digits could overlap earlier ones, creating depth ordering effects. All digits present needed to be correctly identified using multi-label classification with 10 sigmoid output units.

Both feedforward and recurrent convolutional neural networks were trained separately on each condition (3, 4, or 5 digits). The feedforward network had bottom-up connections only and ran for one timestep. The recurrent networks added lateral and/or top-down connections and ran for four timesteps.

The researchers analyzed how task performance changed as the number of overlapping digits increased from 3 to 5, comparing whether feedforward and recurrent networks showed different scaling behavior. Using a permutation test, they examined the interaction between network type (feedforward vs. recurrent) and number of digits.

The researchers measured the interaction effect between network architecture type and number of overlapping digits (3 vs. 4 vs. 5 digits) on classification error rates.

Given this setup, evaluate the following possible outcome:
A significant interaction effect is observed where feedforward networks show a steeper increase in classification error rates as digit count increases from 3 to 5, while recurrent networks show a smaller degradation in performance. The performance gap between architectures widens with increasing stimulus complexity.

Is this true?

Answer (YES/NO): NO